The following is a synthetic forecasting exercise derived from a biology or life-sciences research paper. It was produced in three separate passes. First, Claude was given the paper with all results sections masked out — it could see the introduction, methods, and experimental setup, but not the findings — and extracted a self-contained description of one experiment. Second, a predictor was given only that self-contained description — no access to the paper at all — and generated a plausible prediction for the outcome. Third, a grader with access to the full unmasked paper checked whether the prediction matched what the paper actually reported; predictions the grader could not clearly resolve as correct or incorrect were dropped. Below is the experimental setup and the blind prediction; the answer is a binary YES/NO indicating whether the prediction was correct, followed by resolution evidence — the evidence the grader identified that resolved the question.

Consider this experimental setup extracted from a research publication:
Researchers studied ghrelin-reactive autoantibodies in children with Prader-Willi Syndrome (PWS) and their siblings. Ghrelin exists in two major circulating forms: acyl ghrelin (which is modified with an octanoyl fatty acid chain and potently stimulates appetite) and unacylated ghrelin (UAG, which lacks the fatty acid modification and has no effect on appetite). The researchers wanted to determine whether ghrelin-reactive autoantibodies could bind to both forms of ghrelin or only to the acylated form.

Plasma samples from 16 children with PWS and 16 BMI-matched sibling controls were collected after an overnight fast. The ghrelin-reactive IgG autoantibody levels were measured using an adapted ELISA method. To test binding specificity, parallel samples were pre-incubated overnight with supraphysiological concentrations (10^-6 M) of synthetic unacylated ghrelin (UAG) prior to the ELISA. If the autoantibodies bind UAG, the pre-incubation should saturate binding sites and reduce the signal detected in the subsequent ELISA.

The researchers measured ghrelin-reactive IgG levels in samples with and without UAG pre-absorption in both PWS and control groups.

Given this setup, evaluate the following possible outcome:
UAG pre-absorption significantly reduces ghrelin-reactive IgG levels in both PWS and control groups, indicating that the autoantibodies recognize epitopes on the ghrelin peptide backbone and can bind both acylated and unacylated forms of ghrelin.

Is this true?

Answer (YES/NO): YES